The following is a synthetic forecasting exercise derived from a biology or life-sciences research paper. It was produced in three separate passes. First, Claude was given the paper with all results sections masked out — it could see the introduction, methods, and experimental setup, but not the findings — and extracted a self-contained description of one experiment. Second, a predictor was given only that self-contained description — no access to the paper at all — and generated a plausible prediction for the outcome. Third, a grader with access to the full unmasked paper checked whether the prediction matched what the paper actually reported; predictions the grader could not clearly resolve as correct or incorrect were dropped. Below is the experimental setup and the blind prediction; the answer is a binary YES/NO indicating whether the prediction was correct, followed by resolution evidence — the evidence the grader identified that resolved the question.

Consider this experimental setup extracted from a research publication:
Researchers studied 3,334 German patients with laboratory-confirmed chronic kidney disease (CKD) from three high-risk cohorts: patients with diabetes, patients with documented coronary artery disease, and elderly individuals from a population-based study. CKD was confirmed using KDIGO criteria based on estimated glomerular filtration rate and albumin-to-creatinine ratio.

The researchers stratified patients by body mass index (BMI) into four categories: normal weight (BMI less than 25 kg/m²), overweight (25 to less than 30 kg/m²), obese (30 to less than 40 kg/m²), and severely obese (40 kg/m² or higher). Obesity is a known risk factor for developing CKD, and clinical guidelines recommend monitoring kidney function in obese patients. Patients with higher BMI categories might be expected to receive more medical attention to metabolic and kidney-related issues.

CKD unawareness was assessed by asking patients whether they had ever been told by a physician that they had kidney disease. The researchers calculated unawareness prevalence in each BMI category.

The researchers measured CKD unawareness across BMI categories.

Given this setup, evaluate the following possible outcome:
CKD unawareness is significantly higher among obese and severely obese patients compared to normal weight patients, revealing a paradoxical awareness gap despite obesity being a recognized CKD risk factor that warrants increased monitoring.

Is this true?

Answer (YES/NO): NO